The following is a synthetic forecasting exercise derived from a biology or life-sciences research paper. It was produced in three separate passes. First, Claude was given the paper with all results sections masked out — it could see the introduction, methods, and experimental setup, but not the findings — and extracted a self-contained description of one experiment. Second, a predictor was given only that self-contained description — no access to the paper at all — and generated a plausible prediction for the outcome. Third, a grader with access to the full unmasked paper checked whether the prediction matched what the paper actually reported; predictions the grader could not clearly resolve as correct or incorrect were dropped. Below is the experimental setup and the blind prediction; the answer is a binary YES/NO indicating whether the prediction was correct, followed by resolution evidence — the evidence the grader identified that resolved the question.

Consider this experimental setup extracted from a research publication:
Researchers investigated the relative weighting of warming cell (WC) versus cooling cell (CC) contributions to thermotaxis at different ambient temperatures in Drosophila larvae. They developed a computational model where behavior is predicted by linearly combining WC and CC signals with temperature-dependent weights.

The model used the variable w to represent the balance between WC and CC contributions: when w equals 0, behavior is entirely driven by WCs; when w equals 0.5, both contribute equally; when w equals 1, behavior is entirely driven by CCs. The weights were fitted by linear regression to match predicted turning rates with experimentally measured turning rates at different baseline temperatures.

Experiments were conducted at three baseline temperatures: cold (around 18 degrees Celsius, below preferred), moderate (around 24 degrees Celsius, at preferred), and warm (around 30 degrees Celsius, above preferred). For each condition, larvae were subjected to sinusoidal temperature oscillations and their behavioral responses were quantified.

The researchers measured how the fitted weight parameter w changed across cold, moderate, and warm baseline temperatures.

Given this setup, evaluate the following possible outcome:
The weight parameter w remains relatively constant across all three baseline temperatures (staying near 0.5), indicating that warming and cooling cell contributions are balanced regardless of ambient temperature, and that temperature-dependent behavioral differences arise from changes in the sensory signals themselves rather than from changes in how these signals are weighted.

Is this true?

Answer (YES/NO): NO